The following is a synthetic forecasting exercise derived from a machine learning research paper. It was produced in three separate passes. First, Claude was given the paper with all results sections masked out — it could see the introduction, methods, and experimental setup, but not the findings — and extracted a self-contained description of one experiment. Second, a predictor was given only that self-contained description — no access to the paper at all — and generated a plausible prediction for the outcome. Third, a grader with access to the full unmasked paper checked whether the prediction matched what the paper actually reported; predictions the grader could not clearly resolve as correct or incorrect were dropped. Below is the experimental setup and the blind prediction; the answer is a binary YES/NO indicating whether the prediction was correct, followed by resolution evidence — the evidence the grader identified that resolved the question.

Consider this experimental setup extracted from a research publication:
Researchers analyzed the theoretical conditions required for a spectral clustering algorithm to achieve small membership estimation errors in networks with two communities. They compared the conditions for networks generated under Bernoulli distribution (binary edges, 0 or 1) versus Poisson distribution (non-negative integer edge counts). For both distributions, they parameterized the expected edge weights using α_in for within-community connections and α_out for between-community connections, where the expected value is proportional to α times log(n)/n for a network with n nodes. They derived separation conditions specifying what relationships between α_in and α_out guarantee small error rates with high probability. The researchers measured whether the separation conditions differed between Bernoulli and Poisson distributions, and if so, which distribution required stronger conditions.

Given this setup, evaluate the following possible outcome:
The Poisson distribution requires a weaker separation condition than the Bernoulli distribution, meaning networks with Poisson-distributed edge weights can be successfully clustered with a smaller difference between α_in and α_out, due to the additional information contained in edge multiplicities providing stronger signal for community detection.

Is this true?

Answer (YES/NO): NO